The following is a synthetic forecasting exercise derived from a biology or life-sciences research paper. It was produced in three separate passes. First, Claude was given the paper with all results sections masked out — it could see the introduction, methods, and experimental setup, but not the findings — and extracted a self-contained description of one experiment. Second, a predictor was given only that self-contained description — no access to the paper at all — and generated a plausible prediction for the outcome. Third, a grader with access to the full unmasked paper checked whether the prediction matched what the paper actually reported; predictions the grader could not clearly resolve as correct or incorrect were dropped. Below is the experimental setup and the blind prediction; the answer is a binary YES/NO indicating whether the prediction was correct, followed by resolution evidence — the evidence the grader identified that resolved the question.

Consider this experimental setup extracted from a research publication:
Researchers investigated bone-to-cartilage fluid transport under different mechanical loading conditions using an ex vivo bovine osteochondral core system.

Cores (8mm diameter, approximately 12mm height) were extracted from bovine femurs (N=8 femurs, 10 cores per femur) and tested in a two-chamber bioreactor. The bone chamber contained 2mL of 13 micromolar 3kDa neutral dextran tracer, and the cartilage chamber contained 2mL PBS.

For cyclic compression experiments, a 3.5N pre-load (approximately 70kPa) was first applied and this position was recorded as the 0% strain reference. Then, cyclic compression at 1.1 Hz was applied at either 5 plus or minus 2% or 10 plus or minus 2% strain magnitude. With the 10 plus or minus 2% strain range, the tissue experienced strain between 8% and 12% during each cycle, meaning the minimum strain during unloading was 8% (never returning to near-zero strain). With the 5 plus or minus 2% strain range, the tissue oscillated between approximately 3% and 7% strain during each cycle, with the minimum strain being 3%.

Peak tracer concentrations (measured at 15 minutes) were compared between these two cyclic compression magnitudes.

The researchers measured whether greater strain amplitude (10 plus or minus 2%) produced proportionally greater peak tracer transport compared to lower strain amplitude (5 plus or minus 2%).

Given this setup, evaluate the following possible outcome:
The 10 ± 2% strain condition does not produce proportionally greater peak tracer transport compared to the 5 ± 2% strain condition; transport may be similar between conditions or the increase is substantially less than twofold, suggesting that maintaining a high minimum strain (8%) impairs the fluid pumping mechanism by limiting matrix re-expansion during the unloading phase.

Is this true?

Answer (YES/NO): YES